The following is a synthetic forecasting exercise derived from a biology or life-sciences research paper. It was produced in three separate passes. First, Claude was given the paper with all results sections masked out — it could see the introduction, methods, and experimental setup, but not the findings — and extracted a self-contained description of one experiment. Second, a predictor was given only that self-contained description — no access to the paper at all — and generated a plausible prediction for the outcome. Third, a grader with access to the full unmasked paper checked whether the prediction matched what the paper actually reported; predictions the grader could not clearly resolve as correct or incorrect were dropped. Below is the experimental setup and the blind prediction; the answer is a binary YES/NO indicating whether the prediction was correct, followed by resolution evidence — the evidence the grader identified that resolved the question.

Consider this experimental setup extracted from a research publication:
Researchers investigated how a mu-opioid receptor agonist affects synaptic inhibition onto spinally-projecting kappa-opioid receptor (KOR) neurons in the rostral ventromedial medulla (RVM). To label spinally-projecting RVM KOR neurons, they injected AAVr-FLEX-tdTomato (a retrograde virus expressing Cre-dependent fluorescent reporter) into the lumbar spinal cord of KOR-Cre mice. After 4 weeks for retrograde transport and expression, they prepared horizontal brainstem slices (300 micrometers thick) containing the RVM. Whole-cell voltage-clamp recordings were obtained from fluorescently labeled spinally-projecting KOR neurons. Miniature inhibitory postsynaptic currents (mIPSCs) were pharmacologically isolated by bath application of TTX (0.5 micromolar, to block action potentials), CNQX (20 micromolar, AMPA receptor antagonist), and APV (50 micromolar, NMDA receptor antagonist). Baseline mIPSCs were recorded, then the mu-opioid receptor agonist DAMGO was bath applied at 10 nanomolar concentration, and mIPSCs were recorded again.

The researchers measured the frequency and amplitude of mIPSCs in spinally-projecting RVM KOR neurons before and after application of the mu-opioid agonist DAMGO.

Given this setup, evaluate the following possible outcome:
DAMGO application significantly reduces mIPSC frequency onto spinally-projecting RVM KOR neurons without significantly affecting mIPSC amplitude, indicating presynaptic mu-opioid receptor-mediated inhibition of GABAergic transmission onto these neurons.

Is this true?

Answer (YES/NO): NO